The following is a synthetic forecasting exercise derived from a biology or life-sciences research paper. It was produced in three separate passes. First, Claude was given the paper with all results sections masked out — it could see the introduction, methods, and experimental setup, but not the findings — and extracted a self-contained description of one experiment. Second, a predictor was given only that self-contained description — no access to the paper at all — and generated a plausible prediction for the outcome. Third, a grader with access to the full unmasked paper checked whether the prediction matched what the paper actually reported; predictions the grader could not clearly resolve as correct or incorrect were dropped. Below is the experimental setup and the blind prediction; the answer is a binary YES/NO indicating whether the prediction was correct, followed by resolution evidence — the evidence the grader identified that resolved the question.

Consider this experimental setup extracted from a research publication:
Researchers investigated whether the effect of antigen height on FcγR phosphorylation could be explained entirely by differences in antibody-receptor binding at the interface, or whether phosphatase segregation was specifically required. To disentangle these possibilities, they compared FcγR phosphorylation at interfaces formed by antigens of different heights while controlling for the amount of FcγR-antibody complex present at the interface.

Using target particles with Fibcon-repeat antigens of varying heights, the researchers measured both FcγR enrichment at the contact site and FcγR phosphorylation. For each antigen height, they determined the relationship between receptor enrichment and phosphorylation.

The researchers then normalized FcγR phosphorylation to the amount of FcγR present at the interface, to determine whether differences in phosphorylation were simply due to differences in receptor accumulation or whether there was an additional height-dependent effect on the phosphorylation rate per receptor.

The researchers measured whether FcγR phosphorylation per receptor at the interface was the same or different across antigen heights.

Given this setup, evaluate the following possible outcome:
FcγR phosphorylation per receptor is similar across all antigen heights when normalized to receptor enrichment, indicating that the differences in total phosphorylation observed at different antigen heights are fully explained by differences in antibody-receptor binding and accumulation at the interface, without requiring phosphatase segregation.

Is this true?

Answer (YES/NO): NO